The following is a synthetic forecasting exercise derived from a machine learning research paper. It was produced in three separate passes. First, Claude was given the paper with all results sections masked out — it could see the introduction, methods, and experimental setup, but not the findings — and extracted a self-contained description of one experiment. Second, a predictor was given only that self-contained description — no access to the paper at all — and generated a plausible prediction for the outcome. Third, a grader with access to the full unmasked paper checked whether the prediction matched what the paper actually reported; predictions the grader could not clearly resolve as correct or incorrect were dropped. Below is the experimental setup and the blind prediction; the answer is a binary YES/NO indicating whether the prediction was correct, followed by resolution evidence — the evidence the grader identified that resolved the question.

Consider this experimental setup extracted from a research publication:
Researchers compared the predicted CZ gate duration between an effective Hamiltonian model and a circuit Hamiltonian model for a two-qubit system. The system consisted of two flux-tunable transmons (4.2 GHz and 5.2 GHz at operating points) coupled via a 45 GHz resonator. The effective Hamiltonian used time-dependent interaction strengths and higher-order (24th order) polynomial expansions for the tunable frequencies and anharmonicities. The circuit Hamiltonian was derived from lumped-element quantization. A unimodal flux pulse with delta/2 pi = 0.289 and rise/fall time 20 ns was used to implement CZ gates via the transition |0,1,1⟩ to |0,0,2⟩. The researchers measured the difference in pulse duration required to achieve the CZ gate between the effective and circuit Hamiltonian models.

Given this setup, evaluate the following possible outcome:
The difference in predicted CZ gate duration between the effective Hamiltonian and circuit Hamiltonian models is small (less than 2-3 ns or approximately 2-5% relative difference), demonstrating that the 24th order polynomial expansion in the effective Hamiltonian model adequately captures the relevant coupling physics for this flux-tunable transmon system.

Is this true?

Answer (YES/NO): NO